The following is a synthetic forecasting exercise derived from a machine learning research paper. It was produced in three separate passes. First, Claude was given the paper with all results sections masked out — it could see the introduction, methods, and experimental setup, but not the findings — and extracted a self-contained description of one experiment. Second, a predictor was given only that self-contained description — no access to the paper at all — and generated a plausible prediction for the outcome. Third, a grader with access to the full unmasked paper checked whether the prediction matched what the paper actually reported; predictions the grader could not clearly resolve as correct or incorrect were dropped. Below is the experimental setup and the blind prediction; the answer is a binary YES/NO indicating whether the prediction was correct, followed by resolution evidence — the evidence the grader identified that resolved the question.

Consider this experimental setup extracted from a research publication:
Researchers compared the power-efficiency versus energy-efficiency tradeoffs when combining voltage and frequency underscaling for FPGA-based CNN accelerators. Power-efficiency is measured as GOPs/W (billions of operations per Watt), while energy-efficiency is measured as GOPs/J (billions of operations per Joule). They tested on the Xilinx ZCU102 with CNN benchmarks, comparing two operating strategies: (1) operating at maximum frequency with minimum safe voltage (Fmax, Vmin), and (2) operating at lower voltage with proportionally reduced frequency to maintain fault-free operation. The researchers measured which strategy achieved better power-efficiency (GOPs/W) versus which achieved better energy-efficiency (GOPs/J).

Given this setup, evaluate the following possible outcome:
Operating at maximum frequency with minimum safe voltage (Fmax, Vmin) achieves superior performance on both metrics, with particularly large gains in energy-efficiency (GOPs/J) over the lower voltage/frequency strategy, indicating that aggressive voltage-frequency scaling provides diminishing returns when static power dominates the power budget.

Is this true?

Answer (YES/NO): NO